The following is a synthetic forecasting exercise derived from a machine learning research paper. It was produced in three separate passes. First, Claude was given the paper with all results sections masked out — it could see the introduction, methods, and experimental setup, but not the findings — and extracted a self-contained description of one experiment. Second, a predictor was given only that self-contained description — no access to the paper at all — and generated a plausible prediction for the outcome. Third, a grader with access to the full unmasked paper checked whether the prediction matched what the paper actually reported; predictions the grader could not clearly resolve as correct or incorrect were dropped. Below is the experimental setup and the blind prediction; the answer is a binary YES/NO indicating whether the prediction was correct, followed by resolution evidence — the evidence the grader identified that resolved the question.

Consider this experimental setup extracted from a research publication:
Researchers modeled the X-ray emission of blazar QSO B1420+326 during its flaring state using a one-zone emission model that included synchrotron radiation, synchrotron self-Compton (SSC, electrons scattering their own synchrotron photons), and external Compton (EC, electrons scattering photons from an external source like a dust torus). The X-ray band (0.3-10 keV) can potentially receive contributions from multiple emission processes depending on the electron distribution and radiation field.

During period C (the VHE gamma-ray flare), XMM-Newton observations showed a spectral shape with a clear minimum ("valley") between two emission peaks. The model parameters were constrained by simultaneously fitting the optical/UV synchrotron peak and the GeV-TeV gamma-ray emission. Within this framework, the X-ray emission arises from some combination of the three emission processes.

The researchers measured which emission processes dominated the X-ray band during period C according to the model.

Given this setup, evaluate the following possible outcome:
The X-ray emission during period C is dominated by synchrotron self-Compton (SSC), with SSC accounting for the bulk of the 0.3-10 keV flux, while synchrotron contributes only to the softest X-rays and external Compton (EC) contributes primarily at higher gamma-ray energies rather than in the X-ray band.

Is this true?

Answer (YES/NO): NO